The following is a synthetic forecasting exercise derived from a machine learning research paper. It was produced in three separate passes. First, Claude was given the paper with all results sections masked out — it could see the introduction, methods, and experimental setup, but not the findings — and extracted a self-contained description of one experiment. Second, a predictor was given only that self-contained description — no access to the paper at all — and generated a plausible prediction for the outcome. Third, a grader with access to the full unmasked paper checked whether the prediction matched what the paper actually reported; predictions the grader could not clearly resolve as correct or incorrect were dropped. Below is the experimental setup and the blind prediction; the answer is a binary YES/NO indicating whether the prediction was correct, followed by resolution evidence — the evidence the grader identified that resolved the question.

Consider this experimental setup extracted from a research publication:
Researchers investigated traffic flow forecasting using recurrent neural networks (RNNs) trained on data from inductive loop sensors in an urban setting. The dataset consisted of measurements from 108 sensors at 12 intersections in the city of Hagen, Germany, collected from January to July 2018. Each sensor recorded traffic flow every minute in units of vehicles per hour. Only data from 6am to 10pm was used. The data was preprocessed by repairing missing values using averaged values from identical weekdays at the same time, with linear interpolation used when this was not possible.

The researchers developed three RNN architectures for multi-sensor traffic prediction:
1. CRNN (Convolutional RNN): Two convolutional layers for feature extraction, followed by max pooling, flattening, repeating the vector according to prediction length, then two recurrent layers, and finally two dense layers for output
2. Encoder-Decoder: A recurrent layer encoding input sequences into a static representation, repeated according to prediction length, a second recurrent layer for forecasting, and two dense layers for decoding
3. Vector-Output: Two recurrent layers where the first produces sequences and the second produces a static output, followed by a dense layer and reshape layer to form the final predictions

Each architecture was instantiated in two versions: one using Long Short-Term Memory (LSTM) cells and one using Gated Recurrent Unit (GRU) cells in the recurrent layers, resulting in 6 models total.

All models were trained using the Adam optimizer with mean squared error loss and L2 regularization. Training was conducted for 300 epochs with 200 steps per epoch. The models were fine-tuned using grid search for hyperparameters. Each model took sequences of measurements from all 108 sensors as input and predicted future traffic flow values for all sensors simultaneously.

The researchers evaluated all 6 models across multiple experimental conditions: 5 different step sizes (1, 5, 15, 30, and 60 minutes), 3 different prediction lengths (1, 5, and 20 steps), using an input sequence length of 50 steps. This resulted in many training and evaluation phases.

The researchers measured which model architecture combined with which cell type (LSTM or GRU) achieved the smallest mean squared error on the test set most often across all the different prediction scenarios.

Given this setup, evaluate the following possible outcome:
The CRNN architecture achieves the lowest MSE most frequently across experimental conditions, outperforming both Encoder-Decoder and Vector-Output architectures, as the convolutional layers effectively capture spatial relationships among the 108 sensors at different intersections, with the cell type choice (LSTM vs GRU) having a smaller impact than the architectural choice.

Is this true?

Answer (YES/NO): NO